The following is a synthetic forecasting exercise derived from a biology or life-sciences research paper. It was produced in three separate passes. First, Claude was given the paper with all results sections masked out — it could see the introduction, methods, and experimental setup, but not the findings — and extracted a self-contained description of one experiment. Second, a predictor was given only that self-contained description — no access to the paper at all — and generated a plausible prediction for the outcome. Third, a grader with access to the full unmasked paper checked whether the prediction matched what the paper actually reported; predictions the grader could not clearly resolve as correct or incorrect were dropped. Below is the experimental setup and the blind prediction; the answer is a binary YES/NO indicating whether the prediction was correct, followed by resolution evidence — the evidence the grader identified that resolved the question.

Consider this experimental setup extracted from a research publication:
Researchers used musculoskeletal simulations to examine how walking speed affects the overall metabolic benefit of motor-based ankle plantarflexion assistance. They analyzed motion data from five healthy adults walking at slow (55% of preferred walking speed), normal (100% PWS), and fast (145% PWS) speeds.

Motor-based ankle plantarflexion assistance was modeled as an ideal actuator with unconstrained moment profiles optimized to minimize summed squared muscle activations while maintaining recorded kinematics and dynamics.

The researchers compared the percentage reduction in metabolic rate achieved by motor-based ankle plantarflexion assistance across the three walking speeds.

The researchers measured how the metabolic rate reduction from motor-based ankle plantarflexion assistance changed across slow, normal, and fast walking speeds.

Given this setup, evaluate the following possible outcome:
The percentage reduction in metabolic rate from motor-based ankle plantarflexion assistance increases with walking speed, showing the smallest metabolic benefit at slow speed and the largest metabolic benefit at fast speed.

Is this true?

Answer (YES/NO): YES